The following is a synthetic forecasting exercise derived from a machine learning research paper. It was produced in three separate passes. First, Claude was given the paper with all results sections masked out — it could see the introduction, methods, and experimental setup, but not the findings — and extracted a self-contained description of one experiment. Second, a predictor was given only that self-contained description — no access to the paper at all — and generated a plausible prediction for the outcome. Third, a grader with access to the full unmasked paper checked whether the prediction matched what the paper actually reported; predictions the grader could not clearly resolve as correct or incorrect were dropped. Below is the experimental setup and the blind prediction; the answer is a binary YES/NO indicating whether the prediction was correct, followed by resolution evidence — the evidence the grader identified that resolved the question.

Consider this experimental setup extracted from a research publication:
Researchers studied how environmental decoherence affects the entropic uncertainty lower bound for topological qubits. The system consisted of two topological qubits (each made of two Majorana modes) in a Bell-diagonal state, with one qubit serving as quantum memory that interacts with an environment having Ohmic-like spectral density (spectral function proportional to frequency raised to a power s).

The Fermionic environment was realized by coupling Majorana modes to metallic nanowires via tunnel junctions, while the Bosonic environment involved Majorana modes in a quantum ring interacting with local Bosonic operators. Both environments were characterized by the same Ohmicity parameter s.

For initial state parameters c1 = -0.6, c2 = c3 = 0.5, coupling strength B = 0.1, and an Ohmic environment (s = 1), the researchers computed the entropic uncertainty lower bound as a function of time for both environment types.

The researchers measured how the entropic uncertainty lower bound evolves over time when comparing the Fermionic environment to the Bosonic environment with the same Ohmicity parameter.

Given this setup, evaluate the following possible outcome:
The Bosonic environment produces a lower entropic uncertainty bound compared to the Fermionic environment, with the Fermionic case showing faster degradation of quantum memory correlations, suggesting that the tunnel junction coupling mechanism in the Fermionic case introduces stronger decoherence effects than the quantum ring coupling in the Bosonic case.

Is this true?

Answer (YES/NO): YES